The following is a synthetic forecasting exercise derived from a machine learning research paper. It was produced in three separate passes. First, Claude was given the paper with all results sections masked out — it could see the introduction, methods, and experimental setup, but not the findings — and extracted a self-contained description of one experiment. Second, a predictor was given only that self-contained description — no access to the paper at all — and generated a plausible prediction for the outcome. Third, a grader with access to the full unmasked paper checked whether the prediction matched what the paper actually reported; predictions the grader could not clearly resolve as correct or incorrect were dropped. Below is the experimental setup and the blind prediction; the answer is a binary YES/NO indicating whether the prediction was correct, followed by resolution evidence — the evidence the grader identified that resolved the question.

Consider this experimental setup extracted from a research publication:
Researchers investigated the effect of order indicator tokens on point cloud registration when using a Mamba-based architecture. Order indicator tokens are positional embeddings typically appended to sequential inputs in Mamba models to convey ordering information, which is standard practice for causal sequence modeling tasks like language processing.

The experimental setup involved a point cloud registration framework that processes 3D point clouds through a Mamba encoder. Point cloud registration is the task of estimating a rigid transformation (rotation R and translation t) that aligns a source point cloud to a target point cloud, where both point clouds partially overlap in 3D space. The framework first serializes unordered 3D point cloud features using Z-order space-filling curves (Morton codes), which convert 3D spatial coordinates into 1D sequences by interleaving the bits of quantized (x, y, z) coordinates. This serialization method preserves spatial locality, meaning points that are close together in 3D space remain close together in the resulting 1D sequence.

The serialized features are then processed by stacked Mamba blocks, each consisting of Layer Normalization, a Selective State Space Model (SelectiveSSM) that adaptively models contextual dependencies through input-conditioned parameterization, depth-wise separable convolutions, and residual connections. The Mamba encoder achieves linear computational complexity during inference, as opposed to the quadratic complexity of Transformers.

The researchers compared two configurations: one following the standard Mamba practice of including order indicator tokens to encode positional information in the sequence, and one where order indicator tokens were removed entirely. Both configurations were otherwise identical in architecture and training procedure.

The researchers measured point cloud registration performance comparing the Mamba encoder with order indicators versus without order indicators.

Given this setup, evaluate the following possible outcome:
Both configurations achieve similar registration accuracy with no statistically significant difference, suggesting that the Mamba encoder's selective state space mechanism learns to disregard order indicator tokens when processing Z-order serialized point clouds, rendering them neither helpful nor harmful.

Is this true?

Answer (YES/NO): NO